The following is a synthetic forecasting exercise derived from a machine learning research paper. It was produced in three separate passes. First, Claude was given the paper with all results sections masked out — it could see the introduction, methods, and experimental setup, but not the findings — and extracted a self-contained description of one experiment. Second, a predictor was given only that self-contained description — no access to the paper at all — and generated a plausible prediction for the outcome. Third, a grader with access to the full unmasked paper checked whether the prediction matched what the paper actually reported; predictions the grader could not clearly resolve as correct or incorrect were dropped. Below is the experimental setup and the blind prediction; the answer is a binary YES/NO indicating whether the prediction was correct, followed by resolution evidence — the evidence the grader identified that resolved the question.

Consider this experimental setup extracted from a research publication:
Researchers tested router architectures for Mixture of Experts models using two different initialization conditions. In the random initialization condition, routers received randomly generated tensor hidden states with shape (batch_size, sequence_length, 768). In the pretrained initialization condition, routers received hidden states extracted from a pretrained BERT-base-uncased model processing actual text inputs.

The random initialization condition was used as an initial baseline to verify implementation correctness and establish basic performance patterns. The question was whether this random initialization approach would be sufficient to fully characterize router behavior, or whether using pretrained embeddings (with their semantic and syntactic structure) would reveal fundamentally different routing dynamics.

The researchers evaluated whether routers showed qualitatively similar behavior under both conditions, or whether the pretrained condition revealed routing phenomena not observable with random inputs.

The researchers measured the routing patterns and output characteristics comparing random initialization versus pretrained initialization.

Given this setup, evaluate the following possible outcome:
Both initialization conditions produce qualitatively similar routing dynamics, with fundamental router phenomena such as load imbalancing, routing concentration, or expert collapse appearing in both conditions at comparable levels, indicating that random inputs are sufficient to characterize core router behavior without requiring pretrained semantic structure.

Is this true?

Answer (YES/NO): NO